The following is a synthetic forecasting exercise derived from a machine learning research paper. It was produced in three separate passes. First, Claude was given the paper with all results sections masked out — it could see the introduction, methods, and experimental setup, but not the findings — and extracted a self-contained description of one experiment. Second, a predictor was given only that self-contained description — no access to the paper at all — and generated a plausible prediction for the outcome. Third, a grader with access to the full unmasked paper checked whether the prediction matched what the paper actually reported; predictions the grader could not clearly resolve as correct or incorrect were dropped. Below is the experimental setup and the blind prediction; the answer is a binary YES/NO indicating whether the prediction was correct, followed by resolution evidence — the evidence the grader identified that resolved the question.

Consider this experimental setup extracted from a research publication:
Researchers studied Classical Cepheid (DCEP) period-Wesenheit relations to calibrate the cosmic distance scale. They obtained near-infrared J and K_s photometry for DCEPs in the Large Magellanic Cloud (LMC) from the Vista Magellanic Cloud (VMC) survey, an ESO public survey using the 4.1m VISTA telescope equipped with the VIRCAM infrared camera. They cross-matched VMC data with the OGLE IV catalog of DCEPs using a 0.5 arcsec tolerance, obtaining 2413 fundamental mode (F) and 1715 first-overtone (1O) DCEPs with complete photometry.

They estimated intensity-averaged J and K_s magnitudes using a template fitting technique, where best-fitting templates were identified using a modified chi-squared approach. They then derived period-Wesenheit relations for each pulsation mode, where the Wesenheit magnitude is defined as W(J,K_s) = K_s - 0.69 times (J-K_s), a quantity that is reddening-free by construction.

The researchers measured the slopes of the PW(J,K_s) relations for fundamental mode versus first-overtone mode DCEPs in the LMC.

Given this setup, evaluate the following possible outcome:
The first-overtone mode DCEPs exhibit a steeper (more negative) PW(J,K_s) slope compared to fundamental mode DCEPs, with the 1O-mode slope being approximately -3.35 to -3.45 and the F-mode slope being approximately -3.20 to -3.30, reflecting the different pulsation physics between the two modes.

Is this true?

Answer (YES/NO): NO